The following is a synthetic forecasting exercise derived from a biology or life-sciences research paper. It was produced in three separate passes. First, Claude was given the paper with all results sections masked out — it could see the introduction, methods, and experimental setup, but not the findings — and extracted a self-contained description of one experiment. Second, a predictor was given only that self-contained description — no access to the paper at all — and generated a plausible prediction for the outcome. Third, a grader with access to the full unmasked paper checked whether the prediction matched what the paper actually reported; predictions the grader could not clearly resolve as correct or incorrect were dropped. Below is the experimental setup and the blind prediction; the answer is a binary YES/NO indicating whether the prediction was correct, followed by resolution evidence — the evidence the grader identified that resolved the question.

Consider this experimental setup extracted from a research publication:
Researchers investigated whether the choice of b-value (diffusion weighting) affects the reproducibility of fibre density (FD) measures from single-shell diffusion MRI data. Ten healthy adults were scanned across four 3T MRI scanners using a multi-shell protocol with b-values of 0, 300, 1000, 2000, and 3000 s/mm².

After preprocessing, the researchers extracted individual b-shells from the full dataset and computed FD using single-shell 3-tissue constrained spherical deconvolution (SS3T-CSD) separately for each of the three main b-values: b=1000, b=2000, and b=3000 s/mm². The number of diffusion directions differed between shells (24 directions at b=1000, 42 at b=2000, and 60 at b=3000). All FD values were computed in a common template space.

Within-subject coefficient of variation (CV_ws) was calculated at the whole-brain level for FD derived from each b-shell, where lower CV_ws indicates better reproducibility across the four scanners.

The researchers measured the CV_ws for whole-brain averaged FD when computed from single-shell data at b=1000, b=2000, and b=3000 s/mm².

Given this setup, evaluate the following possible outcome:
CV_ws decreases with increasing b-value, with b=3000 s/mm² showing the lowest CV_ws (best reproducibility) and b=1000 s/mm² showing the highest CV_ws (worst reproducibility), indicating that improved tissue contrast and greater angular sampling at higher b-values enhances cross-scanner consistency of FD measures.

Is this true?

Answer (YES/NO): NO